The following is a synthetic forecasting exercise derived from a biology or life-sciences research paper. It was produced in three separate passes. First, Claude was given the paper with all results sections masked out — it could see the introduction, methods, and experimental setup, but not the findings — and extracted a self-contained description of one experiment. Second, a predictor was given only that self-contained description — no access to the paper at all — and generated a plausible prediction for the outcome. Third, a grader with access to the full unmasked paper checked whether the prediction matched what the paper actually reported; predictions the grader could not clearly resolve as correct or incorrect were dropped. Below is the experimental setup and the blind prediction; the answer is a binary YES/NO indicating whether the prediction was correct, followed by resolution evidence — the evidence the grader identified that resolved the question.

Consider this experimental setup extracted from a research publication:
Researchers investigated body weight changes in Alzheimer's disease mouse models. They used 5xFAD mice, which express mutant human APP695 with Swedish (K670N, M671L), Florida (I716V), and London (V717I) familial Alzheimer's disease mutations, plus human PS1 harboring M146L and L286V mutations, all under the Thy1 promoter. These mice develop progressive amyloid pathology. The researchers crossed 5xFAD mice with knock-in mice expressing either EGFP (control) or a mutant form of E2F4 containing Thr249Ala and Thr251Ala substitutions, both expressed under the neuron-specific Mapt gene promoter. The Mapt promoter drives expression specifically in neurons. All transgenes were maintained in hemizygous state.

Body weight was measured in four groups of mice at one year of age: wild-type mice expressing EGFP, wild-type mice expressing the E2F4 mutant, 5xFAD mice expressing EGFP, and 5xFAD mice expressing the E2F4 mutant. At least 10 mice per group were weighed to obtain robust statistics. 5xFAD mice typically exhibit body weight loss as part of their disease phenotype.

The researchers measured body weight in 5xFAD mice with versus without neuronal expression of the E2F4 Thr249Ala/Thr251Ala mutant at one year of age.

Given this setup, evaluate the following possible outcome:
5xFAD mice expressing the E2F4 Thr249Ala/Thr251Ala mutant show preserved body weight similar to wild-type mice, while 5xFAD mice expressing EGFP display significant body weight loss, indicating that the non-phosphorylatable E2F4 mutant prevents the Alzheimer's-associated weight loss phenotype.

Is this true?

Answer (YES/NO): YES